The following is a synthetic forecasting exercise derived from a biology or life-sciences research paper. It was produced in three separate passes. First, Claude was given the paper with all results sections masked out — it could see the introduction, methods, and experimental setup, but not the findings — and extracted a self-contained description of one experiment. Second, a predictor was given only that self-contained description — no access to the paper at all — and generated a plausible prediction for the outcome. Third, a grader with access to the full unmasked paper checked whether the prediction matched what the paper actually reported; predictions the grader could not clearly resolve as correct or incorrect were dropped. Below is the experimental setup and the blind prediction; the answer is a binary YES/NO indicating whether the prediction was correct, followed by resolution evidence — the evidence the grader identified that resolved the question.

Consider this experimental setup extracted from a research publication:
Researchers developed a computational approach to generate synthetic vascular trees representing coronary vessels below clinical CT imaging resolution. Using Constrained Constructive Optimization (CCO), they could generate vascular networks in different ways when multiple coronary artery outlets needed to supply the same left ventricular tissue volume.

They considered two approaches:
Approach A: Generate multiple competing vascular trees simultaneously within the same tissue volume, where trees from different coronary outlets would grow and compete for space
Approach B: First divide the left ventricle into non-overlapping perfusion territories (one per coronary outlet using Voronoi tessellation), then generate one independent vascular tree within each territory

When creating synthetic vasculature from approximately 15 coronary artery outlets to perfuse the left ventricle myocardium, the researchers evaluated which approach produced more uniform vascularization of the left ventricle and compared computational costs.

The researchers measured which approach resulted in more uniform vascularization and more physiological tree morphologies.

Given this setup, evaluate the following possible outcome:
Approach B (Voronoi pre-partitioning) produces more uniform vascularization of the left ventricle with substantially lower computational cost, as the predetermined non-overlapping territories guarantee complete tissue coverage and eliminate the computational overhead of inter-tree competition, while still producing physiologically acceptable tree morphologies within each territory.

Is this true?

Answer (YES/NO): YES